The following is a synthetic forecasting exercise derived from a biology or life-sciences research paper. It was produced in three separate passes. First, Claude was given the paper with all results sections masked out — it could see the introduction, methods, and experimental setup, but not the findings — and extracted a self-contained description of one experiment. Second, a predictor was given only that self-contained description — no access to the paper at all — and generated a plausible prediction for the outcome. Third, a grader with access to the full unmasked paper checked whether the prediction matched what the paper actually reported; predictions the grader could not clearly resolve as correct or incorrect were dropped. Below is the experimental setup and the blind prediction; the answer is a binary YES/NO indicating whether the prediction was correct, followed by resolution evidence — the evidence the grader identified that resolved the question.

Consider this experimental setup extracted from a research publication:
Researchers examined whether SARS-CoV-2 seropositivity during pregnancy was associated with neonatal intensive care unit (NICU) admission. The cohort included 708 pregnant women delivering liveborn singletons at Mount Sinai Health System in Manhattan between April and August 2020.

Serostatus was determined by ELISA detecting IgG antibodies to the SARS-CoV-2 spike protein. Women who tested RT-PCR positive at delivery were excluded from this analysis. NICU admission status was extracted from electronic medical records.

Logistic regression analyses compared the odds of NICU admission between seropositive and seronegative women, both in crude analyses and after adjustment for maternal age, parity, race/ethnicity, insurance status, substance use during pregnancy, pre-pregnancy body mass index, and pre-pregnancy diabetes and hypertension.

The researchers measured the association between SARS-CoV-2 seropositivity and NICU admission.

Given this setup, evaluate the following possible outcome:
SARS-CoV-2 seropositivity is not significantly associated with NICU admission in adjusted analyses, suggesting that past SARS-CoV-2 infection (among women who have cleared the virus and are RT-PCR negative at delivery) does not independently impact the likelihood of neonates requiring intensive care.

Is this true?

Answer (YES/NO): YES